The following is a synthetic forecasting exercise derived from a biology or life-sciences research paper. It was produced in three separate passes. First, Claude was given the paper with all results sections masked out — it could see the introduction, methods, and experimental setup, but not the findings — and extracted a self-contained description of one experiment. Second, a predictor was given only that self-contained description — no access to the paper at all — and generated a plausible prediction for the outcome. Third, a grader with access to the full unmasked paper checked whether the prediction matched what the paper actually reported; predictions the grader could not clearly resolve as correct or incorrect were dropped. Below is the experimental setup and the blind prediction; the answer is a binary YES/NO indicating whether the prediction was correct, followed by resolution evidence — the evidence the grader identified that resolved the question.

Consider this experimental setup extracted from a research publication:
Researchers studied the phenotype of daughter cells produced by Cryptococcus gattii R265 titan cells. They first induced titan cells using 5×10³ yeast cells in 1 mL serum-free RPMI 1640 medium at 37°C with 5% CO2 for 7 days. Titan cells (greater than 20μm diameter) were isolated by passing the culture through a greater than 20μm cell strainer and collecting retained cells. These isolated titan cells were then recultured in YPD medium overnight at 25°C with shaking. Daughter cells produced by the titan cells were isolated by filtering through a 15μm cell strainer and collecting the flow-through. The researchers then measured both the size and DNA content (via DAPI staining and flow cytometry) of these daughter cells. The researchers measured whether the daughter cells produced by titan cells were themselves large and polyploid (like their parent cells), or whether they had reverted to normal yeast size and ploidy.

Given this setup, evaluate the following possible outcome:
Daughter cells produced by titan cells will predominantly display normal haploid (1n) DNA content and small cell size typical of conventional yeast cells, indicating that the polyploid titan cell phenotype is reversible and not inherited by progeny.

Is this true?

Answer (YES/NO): NO